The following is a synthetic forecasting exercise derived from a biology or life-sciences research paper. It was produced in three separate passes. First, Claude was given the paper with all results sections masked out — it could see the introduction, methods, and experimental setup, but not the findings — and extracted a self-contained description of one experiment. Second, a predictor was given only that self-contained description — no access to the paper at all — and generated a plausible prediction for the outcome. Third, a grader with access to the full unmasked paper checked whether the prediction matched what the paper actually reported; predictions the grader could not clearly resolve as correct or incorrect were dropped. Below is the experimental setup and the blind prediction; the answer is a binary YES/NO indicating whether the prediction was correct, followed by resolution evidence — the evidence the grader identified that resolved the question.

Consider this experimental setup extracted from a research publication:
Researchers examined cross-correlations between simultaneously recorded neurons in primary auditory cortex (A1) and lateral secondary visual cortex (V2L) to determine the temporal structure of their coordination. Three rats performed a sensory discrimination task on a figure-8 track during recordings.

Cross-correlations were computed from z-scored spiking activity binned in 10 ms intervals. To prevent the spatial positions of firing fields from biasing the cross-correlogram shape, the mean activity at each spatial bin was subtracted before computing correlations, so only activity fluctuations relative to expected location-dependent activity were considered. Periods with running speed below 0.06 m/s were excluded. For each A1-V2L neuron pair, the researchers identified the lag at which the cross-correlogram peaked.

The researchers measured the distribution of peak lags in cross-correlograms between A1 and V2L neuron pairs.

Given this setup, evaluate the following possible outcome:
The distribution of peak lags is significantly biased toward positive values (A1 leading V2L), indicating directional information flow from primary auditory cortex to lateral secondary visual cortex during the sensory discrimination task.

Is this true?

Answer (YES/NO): NO